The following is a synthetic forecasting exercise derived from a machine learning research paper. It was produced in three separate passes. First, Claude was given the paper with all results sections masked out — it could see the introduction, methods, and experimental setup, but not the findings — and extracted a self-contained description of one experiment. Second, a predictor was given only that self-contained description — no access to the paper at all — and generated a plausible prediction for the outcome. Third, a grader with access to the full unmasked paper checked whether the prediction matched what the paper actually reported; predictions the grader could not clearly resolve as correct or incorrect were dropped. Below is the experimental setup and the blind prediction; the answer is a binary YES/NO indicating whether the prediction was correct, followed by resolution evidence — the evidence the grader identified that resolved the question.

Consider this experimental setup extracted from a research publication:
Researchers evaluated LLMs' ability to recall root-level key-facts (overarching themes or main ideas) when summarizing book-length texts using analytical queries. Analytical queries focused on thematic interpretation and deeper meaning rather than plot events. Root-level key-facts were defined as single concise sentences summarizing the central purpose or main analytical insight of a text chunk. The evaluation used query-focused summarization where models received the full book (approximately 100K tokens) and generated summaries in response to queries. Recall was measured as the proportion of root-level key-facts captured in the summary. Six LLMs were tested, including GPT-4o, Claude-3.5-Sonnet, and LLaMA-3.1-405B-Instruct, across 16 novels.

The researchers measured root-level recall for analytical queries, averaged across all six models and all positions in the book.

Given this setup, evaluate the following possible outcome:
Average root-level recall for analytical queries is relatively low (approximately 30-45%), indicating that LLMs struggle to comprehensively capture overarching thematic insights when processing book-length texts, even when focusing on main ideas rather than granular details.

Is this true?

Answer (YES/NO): NO